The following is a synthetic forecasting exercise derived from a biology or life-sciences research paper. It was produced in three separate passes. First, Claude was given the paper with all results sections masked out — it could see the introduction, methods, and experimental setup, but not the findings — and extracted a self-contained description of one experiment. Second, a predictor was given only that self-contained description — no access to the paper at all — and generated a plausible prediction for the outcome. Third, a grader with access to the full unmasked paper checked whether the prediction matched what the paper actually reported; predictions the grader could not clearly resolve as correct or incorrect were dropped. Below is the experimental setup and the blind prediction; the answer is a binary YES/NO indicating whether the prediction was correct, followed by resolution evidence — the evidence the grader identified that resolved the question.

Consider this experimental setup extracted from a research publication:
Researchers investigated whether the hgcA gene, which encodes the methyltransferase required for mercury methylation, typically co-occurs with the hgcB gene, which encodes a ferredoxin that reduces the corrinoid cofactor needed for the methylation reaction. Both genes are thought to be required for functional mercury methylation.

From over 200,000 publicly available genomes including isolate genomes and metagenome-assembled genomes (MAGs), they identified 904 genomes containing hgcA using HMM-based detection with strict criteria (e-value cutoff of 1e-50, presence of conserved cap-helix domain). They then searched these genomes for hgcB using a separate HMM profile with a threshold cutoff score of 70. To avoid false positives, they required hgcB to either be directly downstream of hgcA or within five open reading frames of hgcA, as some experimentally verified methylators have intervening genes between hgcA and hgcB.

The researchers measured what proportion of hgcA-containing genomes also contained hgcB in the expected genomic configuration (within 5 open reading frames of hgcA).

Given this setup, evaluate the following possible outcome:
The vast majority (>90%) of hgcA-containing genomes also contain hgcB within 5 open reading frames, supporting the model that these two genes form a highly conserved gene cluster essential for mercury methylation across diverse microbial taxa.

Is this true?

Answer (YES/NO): YES